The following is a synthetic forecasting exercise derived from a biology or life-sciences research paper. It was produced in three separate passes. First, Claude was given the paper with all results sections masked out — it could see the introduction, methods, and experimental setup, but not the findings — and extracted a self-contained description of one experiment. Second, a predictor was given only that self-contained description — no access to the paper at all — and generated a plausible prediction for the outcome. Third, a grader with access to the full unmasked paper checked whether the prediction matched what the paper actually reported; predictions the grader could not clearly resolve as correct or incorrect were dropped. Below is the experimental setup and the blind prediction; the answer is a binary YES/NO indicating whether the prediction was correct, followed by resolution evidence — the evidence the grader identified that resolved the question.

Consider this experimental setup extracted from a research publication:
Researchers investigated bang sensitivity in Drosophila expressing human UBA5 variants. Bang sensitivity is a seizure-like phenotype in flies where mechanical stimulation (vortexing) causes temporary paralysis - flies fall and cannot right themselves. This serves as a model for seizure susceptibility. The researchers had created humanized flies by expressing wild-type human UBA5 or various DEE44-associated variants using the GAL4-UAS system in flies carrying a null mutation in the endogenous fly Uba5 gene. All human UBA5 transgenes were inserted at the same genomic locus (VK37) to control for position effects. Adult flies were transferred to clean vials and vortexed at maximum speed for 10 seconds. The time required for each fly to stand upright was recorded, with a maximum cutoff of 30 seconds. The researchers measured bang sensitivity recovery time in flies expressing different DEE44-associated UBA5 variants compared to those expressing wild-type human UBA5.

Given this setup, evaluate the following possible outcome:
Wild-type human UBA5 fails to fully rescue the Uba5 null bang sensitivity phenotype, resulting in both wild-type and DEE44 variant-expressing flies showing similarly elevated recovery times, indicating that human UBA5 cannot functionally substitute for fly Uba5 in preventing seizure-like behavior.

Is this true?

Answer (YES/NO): NO